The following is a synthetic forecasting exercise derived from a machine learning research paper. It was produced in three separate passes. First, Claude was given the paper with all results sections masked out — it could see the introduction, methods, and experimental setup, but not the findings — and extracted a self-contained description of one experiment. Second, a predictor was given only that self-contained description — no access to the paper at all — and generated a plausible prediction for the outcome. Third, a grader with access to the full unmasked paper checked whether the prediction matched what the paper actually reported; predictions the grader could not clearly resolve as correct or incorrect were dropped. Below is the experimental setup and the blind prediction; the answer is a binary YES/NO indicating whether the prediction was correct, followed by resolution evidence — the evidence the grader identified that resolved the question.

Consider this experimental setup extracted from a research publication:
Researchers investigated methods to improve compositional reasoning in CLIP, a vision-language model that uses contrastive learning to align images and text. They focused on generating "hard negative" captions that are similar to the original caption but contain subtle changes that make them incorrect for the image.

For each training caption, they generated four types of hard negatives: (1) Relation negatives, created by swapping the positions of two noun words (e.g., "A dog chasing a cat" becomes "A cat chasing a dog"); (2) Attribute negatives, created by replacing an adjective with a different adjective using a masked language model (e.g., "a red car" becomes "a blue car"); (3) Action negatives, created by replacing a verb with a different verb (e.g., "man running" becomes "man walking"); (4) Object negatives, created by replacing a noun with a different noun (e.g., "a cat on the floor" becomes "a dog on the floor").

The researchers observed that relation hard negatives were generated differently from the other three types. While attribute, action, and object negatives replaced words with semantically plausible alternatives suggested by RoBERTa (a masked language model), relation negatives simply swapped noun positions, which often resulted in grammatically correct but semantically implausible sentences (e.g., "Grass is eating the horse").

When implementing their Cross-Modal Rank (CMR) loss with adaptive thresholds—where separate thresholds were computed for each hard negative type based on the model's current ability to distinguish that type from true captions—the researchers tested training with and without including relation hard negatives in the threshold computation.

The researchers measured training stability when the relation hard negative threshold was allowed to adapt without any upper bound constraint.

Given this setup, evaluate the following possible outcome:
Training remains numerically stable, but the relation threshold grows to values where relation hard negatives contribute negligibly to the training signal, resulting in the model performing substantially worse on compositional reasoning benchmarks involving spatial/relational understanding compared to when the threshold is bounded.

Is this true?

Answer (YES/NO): NO